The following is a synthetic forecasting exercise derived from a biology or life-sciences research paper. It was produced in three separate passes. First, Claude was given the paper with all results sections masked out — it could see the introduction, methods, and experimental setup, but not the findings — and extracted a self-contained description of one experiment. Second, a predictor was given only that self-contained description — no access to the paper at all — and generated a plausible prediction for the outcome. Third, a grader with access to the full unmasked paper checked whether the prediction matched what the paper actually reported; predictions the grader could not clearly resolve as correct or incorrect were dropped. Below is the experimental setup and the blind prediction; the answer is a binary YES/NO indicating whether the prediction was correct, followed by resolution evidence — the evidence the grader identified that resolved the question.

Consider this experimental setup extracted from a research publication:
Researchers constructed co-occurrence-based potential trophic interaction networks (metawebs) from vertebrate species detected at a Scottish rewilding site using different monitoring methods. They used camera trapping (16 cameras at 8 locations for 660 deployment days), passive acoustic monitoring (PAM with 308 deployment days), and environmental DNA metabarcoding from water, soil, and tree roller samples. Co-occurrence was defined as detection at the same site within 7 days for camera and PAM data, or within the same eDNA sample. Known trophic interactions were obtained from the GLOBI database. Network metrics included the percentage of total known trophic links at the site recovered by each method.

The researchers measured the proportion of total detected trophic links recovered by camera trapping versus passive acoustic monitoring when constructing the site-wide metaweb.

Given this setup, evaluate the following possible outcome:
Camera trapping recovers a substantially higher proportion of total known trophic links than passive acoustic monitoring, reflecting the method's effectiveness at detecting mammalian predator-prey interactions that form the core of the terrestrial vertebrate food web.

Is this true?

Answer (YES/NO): NO